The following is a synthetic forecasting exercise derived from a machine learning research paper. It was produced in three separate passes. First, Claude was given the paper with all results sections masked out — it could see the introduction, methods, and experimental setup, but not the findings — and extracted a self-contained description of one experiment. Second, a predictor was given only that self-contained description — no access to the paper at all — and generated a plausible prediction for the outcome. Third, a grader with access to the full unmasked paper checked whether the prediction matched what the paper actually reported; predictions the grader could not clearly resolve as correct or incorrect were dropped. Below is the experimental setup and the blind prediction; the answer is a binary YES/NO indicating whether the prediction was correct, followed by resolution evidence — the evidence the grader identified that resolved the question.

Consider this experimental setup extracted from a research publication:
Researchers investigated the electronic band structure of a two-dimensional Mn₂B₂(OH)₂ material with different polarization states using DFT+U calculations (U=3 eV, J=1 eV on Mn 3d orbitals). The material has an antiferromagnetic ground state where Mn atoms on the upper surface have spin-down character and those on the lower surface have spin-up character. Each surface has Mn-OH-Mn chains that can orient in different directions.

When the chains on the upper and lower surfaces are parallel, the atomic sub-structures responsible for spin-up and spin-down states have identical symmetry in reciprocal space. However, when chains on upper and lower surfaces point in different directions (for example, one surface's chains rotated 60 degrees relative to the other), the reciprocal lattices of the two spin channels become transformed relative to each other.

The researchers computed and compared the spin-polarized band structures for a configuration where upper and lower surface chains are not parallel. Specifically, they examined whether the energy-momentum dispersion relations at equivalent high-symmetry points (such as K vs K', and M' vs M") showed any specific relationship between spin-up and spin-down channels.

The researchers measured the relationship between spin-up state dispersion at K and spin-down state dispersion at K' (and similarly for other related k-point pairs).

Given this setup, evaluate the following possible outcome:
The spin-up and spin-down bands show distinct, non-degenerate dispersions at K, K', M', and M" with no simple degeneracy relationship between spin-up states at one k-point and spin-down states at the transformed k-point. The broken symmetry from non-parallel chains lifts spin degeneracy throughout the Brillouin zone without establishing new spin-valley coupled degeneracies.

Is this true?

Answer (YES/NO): NO